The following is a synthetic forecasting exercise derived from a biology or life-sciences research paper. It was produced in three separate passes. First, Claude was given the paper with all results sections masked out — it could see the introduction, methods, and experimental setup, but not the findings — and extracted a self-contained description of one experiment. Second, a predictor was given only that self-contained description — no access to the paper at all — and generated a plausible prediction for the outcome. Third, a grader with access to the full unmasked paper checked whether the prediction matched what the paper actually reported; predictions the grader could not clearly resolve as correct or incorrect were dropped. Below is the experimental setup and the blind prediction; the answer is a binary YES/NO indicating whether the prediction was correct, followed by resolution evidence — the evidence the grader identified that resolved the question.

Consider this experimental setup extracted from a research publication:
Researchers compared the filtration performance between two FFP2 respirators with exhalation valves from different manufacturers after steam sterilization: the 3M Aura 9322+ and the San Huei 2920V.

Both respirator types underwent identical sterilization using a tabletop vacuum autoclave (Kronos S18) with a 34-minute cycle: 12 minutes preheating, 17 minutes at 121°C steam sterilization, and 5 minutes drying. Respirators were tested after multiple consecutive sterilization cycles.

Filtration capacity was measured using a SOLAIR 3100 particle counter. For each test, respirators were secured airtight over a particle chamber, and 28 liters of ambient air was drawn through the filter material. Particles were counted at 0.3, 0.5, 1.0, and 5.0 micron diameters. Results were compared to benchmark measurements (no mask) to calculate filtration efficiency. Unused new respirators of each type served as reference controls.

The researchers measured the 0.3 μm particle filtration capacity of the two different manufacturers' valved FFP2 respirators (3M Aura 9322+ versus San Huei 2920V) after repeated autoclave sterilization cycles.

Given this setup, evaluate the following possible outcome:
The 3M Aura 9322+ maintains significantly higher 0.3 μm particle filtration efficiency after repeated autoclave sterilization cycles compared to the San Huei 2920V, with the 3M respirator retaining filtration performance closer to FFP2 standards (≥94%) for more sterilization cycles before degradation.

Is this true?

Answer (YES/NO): NO